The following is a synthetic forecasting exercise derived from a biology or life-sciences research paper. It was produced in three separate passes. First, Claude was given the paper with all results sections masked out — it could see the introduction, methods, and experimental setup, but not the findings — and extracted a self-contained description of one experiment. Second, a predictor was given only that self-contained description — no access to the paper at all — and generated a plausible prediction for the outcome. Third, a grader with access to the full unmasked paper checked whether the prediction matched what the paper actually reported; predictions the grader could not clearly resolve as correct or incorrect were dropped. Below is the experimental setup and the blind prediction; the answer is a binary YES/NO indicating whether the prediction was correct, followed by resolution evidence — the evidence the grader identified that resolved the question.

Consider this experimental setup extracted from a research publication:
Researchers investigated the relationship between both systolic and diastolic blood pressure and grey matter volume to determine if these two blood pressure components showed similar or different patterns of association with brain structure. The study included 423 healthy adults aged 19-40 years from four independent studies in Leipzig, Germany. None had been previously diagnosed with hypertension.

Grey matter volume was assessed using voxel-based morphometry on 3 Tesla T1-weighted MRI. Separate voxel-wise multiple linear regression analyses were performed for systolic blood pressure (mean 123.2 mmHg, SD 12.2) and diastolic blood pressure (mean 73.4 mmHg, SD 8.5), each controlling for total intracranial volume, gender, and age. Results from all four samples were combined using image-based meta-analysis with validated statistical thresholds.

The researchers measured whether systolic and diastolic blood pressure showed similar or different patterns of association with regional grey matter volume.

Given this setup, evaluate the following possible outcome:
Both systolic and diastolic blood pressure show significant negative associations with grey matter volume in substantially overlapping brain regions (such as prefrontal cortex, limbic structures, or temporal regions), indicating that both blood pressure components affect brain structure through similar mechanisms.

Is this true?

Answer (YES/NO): NO